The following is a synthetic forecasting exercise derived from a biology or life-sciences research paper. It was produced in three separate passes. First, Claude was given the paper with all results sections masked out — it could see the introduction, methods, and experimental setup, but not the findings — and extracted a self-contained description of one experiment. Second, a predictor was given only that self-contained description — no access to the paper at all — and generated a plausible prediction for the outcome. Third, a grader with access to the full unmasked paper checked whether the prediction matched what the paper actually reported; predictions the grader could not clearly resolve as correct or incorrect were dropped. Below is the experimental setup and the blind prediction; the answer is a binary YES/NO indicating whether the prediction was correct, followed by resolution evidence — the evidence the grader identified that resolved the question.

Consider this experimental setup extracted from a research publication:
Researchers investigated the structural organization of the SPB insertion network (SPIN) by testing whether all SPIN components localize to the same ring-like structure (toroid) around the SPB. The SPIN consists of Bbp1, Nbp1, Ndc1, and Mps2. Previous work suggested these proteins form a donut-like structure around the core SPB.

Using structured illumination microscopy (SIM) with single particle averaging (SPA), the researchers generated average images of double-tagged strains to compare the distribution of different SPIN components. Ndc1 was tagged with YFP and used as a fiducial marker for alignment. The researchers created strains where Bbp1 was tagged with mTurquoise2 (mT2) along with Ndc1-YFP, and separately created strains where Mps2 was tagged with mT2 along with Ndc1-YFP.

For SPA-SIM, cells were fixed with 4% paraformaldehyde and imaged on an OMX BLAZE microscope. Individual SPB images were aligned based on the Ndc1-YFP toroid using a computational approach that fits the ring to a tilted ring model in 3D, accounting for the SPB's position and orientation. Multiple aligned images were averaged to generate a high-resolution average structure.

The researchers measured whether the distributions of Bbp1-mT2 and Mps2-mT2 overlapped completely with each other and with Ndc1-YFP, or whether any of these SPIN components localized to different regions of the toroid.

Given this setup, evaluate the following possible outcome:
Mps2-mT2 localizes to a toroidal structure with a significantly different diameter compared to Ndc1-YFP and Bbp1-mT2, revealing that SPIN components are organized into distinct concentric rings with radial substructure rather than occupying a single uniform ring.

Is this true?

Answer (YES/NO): NO